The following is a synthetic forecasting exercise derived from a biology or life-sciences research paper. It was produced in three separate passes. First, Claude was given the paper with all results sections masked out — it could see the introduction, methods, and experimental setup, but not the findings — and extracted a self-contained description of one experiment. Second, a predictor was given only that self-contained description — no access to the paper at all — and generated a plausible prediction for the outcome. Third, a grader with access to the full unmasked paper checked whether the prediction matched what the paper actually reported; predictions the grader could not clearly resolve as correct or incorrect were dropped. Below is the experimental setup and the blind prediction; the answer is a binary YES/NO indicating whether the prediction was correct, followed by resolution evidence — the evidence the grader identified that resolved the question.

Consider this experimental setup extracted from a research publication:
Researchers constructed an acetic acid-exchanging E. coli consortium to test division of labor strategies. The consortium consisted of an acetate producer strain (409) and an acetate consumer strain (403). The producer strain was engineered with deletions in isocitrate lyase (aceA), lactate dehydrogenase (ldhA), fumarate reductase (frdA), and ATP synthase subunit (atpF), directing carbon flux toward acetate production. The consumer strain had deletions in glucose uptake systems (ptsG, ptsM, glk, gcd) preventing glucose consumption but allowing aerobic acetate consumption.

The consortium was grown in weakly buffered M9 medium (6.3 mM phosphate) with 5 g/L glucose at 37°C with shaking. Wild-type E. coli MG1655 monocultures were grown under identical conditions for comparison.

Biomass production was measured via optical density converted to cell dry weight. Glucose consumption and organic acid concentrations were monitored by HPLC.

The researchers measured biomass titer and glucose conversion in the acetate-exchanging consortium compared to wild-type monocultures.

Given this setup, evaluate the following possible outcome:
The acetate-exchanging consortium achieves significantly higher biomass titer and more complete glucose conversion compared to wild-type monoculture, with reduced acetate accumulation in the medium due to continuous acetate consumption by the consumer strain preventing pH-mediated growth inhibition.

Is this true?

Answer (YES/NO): NO